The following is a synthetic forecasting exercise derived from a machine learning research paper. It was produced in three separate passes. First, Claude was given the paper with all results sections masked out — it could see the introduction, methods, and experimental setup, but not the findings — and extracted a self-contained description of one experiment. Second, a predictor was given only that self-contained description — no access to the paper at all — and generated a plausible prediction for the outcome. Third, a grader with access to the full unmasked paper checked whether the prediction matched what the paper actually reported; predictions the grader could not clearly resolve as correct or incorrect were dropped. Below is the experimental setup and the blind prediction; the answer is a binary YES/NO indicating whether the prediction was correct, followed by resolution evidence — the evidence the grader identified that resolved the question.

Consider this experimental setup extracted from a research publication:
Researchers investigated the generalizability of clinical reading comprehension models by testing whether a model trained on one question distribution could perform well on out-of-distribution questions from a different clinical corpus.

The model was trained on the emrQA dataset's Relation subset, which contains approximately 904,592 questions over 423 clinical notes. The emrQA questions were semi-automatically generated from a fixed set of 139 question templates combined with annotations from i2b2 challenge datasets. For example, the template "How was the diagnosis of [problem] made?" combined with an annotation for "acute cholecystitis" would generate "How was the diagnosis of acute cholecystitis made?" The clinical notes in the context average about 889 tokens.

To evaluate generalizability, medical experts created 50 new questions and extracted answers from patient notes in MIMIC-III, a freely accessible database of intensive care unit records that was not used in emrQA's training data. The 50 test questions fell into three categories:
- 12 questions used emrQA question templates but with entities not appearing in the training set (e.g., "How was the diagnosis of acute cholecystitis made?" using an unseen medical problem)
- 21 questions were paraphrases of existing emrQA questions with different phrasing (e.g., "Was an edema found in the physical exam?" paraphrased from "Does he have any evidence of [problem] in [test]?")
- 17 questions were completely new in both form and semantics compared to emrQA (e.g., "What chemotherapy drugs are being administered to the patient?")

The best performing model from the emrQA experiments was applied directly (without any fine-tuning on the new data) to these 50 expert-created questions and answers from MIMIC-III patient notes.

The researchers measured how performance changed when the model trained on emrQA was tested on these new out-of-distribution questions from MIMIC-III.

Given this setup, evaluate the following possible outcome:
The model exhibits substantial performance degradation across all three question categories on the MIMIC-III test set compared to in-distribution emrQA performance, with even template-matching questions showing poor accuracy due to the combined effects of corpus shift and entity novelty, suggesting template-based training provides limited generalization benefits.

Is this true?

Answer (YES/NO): NO